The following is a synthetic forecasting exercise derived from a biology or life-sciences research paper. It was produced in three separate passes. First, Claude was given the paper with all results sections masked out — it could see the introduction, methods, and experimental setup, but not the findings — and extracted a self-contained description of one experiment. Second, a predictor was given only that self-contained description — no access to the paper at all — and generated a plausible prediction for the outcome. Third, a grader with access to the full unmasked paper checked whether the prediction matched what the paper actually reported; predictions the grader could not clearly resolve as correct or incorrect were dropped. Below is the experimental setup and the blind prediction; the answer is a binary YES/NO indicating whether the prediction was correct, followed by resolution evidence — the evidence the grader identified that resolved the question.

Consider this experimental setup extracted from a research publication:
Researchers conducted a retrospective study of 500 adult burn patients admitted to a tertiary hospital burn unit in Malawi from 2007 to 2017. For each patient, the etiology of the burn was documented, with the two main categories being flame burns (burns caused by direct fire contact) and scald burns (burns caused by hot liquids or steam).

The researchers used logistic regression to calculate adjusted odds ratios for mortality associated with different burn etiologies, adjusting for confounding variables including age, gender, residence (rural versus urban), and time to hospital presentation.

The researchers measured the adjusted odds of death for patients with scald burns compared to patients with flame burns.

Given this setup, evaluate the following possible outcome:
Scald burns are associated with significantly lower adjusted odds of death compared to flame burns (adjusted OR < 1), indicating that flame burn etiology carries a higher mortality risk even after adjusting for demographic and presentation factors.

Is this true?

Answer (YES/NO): YES